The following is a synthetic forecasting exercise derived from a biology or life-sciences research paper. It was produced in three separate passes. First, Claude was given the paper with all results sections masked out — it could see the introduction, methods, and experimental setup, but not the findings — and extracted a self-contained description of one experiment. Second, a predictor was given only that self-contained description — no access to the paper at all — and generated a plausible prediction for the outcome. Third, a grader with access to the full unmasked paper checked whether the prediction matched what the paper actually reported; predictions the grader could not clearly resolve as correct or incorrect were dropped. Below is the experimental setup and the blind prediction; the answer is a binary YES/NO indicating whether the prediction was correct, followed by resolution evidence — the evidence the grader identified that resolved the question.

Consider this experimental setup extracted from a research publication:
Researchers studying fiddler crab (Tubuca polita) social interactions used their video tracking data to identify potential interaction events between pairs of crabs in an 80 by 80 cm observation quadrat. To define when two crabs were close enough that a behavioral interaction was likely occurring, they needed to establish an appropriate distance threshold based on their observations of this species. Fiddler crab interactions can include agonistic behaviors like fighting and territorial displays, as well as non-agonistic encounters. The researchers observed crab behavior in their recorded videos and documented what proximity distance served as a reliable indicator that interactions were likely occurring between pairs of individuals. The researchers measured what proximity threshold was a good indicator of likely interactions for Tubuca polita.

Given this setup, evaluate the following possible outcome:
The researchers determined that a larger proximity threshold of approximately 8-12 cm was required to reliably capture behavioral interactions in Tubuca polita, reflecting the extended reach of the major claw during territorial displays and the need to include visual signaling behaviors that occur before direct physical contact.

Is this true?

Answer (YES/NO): YES